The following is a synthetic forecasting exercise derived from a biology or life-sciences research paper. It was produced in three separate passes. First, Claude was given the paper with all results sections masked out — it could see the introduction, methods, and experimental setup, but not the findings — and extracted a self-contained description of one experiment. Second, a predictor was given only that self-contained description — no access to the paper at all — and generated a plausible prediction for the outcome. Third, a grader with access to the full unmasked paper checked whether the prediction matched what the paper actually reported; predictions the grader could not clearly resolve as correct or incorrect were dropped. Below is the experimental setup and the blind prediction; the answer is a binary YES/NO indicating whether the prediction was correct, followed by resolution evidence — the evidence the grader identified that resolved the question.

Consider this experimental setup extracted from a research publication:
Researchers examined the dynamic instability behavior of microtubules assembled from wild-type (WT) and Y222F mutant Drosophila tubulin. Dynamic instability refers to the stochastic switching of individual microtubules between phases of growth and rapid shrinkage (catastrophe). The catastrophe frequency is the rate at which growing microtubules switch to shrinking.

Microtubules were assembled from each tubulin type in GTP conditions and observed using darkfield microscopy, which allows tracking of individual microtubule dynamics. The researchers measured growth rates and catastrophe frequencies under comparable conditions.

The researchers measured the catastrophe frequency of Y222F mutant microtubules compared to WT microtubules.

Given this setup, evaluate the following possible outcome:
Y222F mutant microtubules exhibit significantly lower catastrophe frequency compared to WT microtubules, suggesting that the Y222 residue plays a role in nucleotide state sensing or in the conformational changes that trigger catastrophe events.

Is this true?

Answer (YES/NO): YES